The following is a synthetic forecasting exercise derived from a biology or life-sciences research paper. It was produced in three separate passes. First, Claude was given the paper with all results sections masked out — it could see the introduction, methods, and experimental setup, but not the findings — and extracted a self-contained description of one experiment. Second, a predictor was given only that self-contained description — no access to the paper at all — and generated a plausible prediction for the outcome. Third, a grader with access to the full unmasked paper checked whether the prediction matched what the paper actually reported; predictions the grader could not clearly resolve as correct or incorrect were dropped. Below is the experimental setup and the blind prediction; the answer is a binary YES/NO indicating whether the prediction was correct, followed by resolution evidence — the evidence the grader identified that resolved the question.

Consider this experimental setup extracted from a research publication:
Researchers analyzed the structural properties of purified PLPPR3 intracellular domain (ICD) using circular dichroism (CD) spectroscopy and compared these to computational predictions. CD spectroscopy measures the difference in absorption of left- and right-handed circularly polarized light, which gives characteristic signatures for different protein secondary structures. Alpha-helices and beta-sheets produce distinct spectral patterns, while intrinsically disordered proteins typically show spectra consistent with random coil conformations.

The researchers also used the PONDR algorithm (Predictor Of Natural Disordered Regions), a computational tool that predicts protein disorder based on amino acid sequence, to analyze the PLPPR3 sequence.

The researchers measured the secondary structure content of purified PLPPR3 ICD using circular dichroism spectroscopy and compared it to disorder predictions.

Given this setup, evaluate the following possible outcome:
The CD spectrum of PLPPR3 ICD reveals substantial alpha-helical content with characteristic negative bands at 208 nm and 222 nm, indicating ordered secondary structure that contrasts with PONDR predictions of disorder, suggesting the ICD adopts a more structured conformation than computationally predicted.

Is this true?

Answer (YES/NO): NO